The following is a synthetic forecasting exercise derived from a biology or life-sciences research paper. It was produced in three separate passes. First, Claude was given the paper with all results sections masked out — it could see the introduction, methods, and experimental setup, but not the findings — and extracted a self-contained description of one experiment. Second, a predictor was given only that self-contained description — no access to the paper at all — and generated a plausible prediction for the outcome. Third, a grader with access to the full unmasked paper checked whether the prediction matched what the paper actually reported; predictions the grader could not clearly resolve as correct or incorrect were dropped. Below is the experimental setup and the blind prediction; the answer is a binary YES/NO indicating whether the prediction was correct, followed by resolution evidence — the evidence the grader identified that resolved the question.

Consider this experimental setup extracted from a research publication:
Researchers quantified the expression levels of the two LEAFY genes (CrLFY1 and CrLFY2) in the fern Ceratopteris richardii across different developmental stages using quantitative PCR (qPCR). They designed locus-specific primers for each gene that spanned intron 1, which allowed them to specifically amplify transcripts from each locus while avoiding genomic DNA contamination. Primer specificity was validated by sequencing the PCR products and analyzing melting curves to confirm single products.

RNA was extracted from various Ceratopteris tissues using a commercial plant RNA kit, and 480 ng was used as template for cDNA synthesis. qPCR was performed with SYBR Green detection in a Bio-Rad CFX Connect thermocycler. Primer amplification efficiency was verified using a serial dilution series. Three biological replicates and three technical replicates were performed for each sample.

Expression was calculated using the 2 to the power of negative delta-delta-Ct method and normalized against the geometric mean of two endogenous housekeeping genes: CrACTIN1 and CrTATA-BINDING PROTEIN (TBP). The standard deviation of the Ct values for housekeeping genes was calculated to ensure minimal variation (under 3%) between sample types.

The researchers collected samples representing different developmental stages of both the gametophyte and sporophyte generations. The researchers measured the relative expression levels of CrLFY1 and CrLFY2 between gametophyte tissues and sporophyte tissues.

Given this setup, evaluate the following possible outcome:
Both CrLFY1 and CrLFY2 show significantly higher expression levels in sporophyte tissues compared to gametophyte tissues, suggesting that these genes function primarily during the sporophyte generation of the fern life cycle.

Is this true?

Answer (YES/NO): NO